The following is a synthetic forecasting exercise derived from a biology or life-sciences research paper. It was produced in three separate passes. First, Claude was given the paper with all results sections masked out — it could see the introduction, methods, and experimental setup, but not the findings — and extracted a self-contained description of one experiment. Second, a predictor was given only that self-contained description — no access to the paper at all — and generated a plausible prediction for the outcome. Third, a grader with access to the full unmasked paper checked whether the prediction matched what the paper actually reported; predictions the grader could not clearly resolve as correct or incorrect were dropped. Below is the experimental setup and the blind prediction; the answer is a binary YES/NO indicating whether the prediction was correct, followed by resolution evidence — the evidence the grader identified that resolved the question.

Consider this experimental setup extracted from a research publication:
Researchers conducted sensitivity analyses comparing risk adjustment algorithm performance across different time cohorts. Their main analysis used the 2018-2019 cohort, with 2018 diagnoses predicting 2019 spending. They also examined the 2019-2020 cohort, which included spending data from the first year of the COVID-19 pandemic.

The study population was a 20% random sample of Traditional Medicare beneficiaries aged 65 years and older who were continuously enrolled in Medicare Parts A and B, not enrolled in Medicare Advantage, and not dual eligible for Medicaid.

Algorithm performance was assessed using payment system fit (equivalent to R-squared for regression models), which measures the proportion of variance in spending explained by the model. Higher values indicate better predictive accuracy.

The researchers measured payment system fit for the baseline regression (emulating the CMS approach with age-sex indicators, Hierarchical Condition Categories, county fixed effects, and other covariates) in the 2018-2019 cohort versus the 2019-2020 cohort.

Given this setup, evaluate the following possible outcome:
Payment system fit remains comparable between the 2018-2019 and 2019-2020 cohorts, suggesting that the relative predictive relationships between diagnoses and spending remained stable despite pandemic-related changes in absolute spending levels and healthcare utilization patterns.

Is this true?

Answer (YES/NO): YES